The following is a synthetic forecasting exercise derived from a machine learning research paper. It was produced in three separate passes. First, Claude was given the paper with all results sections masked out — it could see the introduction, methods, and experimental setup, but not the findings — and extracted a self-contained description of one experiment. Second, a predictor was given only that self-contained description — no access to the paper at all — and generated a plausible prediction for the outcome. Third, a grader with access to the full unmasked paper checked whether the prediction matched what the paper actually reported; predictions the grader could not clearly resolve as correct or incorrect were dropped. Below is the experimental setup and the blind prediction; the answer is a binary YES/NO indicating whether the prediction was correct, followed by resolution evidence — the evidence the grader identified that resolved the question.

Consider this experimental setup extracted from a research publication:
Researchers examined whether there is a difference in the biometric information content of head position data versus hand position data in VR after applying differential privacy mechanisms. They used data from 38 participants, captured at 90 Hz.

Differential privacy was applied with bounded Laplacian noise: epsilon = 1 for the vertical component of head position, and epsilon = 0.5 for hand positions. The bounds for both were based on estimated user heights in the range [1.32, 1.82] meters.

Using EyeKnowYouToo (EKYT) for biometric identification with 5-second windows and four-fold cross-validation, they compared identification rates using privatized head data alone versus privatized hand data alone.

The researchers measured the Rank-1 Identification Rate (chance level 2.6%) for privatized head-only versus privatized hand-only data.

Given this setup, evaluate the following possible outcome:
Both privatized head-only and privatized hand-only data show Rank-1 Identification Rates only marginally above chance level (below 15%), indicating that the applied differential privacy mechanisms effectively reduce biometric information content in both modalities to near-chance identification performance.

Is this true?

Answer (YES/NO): NO